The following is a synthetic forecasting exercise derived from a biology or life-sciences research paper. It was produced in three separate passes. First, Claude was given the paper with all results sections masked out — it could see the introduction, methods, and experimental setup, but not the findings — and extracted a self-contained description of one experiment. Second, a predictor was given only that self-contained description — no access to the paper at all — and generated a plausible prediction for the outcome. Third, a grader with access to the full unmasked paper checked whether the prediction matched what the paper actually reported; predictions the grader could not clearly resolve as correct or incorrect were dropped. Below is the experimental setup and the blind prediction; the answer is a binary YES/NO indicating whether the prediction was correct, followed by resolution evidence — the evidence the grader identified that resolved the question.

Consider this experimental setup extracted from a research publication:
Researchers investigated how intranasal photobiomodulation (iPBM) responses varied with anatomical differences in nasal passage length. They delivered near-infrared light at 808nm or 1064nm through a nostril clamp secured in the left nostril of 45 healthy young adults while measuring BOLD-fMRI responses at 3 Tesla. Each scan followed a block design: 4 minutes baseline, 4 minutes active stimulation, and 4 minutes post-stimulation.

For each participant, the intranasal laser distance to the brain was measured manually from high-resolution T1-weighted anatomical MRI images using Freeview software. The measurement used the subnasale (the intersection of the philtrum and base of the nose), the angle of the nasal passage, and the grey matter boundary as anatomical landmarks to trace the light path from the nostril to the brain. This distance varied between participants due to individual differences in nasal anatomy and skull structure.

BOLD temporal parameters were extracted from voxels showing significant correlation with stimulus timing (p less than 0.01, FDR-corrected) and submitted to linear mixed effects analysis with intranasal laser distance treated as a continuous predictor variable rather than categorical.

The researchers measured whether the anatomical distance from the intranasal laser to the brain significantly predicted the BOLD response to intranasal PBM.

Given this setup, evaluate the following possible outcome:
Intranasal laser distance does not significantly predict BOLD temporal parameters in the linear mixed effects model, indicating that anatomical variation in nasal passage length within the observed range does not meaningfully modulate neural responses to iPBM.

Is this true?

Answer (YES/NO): YES